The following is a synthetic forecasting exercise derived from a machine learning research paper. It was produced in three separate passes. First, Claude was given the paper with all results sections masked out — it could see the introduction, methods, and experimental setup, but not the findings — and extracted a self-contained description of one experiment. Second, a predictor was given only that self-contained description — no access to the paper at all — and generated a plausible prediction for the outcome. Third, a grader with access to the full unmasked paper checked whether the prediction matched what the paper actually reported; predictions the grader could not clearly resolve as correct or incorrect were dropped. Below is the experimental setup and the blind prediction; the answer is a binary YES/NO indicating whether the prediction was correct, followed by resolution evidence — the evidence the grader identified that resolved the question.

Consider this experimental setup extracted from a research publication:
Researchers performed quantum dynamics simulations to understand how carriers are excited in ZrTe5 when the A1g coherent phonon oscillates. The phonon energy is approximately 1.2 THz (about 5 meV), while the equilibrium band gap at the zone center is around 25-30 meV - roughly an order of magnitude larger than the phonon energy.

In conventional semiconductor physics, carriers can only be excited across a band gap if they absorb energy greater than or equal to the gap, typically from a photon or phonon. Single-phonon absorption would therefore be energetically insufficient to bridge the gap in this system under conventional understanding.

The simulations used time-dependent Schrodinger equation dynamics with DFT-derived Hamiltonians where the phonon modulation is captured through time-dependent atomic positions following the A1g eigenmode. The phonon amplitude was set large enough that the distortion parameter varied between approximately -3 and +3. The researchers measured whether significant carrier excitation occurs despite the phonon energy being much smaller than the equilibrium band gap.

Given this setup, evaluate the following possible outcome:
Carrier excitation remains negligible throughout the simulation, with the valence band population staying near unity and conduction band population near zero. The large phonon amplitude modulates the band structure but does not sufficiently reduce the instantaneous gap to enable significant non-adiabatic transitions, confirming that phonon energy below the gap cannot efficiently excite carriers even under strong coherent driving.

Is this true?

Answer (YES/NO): NO